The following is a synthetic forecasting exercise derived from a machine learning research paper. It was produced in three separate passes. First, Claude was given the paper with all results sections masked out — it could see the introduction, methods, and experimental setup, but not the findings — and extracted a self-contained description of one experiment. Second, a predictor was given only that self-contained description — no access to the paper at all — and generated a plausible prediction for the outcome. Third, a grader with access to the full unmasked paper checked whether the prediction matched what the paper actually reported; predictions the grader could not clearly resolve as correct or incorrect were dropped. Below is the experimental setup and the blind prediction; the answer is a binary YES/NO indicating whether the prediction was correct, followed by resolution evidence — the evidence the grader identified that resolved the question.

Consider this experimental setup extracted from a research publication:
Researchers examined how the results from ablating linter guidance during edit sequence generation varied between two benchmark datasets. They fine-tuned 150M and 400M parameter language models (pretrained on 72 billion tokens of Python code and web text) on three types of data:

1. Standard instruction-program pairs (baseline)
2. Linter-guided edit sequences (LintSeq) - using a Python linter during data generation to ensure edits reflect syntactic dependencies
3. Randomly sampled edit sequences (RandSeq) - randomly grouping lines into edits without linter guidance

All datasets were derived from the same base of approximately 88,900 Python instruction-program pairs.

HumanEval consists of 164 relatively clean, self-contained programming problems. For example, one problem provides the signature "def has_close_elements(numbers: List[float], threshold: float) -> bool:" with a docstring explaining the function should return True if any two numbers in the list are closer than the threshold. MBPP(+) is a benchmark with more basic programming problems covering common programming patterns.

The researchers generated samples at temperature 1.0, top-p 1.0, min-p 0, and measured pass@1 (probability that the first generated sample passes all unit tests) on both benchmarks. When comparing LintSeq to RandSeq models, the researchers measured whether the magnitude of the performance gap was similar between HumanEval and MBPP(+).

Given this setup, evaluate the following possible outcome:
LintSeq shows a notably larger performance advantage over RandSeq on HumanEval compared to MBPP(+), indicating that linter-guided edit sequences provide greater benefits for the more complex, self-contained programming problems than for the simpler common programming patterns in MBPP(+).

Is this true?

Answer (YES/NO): NO